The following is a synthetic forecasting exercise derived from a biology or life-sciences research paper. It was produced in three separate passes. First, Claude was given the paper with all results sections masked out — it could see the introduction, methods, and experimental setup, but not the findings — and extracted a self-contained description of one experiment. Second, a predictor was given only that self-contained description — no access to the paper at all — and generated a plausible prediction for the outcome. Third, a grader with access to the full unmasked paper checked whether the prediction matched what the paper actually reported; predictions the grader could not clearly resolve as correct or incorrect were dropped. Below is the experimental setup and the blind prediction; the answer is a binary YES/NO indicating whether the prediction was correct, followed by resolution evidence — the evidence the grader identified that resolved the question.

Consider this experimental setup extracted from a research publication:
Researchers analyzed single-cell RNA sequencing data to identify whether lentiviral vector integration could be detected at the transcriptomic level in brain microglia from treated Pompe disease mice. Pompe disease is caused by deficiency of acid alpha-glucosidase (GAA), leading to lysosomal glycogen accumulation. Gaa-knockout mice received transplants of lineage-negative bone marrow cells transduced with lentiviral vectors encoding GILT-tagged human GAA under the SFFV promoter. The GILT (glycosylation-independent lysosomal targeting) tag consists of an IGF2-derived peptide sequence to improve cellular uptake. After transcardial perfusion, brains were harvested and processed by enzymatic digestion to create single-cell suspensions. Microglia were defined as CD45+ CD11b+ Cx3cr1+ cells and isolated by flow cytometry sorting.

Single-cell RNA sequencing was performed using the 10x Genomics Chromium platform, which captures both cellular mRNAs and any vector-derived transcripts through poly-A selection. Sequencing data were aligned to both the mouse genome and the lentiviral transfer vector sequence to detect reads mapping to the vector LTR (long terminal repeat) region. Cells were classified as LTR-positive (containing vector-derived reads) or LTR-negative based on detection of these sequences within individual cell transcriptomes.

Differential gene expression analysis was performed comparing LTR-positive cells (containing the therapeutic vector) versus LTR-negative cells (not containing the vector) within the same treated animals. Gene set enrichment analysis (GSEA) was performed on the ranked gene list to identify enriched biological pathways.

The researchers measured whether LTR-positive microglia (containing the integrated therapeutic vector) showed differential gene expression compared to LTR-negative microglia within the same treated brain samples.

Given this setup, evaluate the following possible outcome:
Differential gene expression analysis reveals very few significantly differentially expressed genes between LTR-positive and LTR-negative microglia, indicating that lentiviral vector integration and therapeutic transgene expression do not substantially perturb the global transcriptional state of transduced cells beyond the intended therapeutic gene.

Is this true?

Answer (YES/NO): NO